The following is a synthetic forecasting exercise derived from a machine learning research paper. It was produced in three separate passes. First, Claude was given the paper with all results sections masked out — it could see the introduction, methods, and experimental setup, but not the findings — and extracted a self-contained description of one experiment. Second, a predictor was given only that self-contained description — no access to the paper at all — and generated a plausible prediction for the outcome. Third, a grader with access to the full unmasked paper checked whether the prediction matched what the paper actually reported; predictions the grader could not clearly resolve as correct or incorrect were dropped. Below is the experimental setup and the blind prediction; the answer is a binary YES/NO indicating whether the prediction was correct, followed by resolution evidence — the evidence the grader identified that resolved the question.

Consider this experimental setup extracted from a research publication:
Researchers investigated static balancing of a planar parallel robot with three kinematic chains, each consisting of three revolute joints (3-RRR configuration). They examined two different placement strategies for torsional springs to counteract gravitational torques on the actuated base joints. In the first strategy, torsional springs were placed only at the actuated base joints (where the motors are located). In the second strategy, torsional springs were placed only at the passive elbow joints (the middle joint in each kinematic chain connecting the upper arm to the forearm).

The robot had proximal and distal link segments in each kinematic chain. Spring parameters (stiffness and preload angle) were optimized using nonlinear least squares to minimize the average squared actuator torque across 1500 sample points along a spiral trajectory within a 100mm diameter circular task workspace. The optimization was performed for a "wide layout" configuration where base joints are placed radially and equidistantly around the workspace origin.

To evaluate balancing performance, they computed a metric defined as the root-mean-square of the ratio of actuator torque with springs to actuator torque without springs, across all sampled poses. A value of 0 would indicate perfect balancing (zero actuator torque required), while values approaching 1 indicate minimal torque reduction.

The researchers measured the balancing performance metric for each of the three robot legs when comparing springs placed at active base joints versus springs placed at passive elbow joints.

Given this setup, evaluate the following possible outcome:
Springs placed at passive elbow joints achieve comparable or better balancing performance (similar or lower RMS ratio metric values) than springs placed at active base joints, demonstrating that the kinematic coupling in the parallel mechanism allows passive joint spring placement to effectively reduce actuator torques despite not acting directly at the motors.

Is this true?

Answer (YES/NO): NO